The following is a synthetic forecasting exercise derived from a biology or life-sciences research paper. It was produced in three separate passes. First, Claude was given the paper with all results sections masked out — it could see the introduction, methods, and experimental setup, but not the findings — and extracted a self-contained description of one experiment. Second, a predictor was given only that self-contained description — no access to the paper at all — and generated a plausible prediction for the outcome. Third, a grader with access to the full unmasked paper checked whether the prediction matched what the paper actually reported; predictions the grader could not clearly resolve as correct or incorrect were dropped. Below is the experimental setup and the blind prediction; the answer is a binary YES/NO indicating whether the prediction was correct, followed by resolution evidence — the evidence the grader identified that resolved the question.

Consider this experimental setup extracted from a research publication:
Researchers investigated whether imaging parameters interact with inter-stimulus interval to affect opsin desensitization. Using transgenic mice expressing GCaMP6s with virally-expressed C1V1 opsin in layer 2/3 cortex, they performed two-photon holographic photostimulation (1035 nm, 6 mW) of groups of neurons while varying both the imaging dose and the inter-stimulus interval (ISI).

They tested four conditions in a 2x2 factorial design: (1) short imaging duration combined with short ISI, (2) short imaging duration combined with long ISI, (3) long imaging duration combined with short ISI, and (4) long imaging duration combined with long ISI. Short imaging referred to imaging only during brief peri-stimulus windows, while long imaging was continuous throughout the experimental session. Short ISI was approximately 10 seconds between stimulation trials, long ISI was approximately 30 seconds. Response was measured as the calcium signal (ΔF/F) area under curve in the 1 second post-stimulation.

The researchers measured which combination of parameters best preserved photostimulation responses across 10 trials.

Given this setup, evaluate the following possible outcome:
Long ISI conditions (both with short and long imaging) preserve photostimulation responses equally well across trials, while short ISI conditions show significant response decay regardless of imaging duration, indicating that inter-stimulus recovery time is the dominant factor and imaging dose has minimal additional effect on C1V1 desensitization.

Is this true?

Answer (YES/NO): NO